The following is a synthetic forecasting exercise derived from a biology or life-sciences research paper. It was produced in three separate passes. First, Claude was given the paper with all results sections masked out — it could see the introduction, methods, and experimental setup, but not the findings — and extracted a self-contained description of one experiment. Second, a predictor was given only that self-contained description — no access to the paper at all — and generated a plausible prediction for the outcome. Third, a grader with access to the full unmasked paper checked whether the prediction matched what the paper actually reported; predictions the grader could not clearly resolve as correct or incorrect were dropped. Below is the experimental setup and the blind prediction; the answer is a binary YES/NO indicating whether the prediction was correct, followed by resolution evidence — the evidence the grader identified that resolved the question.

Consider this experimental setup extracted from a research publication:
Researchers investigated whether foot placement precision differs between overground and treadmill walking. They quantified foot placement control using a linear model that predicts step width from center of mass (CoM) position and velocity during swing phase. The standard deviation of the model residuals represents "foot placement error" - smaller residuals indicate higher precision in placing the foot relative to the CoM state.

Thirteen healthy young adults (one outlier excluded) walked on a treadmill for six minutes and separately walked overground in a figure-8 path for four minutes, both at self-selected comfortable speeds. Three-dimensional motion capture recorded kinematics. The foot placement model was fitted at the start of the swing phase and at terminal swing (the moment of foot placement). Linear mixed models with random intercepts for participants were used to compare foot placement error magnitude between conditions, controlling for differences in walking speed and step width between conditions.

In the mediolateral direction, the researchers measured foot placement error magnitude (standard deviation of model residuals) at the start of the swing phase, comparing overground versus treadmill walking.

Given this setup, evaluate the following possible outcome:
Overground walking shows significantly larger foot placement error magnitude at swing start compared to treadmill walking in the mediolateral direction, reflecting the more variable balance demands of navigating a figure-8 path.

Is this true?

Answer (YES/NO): YES